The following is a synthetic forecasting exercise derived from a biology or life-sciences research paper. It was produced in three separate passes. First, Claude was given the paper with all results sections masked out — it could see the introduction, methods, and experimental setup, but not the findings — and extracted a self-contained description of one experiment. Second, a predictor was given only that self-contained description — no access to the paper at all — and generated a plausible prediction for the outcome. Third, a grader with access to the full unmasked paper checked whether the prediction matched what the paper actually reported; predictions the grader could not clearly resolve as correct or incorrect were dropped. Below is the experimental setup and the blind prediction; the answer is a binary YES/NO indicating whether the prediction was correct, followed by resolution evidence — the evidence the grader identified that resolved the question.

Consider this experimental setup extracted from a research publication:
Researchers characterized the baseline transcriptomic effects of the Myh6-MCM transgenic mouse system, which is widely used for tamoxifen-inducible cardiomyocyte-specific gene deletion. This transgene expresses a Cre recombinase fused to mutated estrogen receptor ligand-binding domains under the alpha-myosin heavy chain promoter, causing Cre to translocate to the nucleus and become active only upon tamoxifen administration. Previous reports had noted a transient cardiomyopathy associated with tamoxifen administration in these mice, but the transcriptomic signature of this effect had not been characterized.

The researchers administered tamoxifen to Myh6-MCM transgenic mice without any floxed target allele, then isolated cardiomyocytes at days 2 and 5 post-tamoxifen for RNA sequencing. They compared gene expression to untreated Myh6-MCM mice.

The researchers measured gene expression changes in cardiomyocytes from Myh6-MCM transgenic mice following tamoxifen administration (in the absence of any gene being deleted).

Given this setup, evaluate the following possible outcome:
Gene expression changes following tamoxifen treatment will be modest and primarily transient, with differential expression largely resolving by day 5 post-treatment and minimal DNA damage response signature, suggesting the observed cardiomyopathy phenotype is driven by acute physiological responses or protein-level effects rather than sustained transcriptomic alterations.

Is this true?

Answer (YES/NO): NO